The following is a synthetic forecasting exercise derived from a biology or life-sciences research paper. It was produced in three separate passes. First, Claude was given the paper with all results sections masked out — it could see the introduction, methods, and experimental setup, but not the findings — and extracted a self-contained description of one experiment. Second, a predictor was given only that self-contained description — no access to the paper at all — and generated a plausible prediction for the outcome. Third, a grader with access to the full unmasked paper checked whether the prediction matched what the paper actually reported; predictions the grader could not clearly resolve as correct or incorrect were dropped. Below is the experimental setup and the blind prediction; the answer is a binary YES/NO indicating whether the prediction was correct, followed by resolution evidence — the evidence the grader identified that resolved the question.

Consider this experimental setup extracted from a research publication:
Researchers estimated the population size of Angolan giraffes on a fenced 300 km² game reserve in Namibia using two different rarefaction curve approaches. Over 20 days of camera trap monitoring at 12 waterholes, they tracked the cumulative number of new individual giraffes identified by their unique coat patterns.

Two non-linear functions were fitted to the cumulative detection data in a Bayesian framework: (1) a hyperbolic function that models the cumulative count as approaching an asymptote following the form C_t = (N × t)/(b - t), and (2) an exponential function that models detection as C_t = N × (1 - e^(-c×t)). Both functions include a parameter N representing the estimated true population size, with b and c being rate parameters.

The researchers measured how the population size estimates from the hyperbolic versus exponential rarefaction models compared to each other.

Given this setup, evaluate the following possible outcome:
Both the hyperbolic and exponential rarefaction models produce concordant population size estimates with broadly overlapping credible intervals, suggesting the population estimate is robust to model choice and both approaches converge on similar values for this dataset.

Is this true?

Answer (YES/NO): NO